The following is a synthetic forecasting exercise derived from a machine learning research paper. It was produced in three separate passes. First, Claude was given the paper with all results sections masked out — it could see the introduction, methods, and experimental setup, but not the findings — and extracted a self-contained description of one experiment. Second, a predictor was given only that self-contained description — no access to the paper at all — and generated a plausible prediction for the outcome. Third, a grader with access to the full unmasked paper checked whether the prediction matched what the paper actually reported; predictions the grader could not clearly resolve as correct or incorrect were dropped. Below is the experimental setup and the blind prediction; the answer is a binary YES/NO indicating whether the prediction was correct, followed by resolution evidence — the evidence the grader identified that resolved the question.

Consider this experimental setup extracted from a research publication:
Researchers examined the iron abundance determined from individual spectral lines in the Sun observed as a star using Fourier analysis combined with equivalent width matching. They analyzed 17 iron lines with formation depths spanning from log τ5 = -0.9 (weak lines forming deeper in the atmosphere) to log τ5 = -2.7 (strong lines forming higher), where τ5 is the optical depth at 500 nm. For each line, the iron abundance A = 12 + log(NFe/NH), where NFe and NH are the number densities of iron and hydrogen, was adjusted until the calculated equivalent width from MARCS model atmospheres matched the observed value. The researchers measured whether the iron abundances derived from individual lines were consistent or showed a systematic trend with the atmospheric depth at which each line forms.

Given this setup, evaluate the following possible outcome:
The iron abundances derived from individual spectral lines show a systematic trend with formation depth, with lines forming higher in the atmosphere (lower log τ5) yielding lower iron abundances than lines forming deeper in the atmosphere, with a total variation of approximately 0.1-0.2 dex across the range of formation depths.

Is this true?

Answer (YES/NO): NO